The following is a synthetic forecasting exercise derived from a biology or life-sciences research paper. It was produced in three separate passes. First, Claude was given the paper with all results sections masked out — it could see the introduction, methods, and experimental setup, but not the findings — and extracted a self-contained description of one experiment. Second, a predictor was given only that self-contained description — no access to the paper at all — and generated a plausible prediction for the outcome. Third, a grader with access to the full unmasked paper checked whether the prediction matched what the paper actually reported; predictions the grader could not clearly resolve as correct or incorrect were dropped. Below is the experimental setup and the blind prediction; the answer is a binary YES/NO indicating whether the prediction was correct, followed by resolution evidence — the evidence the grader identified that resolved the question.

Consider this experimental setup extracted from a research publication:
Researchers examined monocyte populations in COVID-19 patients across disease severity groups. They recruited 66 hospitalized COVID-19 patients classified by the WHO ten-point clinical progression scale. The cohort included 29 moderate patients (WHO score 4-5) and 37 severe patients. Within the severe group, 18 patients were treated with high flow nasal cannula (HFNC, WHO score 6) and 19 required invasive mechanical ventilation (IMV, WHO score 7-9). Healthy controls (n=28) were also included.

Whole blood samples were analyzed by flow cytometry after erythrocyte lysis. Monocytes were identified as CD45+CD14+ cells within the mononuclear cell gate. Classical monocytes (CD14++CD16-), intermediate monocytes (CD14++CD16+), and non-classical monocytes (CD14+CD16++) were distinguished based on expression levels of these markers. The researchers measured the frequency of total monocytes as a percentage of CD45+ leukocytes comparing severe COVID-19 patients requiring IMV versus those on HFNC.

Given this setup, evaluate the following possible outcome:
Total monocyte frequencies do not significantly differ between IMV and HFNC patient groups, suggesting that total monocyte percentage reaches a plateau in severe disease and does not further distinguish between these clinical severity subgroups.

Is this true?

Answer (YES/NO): NO